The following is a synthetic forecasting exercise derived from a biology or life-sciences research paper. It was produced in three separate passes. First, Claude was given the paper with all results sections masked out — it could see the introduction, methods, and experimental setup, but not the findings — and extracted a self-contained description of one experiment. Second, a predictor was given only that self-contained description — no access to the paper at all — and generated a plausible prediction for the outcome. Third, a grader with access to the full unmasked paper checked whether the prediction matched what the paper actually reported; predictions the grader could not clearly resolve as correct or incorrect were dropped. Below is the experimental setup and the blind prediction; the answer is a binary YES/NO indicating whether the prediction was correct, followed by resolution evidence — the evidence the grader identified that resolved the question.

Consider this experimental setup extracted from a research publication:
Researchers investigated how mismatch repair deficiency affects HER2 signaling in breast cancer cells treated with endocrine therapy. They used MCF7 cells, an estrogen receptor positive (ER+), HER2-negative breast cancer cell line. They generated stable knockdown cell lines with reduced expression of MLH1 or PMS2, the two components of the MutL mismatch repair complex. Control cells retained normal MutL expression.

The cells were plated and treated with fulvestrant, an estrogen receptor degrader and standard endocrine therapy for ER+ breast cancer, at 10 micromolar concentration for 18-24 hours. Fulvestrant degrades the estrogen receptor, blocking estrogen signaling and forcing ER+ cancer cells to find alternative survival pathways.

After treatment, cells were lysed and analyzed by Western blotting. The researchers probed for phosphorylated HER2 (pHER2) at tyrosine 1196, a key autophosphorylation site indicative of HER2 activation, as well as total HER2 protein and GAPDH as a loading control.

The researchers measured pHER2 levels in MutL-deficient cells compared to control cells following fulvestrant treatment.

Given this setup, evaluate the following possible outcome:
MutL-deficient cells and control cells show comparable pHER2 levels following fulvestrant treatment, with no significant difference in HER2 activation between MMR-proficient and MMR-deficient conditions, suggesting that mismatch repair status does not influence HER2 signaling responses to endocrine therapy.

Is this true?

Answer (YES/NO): NO